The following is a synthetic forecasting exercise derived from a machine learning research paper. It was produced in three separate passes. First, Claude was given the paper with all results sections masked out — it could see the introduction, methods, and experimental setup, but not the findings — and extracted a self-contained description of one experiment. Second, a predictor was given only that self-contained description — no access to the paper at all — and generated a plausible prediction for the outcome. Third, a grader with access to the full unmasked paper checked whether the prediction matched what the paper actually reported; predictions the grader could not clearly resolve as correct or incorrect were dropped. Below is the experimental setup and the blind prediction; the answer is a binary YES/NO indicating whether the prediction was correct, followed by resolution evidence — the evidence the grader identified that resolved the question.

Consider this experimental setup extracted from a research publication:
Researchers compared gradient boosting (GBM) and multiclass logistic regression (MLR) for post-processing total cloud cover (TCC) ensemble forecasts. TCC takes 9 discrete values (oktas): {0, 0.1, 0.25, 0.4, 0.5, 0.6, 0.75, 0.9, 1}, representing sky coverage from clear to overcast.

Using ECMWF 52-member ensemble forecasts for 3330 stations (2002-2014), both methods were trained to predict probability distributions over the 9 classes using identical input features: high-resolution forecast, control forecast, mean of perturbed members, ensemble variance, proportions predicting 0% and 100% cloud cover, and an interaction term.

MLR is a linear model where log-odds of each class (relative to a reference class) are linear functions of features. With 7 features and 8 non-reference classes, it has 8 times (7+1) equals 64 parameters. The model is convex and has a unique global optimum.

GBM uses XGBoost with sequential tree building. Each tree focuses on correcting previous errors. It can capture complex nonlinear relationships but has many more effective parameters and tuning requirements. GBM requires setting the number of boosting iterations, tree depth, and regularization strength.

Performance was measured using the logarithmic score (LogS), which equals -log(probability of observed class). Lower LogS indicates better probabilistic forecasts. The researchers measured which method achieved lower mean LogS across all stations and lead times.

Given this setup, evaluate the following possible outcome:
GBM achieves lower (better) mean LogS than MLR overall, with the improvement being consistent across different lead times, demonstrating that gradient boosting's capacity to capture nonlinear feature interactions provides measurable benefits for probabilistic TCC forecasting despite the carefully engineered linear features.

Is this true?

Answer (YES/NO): YES